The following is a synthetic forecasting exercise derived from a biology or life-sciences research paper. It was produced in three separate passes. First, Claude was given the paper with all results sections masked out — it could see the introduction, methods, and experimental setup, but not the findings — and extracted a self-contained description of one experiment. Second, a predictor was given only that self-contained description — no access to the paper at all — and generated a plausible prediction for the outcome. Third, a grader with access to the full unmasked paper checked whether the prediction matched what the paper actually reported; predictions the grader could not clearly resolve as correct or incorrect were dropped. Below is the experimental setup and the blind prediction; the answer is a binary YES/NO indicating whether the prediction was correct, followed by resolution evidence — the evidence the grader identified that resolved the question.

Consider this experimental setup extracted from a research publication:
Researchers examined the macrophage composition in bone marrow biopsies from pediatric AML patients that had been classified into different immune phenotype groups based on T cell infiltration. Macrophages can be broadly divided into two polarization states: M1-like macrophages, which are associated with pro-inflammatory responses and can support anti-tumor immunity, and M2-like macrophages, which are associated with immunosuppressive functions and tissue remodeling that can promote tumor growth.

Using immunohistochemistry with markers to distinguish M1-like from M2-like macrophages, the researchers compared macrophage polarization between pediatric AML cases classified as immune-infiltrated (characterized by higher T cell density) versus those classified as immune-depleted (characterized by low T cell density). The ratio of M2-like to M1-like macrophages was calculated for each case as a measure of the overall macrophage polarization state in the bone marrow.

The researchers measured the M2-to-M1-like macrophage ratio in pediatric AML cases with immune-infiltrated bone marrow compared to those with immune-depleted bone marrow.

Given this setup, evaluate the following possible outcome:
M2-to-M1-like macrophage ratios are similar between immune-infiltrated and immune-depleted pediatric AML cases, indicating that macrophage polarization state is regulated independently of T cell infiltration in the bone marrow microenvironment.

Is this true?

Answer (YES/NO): NO